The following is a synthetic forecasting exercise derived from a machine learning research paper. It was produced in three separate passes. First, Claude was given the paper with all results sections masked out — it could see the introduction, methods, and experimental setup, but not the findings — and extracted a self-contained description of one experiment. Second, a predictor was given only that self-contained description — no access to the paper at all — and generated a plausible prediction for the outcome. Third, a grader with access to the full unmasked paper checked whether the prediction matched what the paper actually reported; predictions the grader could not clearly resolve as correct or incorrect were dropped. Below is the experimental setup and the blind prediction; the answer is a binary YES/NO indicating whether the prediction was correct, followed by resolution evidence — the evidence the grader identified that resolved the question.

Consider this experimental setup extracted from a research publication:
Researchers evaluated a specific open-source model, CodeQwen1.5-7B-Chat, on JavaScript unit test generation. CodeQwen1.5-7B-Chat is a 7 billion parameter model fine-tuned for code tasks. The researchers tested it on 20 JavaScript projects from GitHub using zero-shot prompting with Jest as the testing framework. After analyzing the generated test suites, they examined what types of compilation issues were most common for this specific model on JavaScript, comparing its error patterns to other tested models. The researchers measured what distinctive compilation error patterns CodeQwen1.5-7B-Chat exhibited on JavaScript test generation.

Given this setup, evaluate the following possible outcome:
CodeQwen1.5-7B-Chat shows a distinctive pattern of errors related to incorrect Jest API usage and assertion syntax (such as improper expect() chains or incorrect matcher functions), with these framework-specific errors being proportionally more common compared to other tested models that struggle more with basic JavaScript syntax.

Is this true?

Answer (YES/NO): NO